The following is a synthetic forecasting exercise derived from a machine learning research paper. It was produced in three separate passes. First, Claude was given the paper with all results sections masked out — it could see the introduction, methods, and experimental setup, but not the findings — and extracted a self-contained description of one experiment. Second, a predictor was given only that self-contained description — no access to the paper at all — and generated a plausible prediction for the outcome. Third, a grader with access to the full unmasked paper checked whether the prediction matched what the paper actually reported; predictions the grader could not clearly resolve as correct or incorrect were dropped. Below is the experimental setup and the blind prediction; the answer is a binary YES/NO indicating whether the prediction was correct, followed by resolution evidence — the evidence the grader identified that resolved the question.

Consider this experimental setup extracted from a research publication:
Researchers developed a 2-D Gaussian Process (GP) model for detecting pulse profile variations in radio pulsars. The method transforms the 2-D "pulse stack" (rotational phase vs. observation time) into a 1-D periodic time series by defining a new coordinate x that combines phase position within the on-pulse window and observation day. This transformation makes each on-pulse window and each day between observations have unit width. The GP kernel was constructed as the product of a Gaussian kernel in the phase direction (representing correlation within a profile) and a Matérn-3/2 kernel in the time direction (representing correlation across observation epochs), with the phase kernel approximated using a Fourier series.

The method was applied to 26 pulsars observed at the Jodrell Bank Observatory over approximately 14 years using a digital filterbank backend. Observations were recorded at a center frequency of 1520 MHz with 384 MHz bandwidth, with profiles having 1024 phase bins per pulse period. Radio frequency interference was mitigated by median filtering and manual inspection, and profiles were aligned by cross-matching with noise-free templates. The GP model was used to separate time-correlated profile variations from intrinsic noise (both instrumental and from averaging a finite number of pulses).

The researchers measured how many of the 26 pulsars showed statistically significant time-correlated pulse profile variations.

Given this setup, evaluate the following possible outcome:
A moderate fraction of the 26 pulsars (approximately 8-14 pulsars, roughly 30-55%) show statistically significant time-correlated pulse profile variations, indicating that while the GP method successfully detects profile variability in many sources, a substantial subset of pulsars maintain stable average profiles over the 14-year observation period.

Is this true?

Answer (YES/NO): NO